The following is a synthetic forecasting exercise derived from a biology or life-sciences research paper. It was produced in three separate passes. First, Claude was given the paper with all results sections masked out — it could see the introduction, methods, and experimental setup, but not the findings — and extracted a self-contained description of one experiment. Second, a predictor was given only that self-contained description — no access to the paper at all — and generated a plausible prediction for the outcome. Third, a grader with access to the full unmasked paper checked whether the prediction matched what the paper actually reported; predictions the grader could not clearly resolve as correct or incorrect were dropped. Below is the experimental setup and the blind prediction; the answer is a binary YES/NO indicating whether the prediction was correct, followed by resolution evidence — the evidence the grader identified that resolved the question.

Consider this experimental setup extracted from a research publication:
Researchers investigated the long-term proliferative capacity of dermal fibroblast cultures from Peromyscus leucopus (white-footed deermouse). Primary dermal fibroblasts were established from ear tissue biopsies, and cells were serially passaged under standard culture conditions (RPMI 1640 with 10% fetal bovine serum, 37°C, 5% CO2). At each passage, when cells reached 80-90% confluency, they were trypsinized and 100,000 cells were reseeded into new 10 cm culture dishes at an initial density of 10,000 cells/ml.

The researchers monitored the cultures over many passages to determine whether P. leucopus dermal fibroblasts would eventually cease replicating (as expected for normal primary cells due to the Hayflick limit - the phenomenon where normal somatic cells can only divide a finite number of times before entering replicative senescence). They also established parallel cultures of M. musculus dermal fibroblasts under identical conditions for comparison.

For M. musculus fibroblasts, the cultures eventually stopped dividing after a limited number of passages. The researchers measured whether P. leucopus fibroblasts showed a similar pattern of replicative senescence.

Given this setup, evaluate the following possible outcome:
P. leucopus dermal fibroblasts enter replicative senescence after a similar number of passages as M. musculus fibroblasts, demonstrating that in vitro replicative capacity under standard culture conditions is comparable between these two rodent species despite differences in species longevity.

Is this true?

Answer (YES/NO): NO